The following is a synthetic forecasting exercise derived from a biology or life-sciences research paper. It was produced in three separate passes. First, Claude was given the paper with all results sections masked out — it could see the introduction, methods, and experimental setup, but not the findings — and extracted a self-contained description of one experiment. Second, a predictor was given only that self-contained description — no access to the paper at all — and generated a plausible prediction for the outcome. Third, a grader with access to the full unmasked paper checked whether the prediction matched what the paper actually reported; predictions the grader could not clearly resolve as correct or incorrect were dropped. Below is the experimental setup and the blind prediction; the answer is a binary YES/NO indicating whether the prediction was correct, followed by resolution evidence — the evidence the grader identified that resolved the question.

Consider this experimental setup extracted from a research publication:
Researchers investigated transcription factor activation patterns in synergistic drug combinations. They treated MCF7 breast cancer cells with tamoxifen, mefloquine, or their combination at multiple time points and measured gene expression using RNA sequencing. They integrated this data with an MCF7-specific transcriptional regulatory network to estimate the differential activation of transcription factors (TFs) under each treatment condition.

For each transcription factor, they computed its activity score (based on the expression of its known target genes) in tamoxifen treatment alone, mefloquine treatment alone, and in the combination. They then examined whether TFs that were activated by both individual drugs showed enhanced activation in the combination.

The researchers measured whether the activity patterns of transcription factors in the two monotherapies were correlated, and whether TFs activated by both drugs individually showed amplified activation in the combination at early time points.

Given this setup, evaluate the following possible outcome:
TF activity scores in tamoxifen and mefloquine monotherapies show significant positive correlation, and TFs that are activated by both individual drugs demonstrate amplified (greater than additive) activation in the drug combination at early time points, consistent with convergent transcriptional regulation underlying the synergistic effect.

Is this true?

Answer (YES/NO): YES